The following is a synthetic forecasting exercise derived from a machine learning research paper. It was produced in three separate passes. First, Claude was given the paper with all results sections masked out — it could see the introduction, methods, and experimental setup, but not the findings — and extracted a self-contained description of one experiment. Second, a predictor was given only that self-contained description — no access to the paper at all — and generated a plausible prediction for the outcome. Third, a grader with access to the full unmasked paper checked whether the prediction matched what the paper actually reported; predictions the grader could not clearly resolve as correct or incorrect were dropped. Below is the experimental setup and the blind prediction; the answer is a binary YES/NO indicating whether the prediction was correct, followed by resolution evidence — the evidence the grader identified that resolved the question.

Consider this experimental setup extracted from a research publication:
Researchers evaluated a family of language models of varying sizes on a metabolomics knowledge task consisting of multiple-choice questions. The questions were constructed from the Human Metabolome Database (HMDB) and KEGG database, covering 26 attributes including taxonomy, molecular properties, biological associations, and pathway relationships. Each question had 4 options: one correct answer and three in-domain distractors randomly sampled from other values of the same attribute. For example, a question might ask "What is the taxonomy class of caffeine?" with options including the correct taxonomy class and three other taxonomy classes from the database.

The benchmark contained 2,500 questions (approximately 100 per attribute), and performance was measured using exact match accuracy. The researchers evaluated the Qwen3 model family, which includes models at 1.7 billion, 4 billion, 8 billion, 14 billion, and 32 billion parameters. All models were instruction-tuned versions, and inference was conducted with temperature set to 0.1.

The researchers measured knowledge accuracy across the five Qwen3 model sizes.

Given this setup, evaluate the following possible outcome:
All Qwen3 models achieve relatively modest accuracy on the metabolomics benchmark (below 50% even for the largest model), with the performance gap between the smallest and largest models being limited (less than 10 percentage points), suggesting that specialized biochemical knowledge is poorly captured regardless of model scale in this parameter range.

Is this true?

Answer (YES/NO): NO